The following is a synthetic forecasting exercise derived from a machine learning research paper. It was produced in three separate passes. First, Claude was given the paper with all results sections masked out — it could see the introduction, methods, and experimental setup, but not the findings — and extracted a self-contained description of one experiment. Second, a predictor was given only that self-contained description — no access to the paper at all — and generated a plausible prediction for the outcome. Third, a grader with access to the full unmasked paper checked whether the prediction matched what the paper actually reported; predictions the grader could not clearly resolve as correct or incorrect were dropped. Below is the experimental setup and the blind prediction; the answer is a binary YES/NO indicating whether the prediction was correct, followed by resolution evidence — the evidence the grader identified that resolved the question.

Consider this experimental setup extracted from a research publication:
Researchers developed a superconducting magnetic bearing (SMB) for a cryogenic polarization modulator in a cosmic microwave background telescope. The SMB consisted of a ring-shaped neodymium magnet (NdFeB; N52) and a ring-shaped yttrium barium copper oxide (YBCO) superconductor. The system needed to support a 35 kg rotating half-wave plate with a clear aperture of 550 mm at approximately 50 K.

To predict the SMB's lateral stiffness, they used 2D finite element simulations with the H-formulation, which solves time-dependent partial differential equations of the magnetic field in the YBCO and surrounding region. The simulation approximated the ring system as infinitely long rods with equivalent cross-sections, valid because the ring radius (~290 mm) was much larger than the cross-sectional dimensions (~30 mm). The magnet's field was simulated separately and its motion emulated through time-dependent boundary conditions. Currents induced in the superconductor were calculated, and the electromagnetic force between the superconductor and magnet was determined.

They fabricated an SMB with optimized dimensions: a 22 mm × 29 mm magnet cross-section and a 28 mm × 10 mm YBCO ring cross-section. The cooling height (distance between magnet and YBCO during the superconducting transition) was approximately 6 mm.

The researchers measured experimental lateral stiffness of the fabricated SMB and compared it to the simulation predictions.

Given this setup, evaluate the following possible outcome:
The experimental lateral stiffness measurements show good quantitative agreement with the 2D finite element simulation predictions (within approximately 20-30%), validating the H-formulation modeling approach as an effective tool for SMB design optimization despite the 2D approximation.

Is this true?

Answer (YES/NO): NO